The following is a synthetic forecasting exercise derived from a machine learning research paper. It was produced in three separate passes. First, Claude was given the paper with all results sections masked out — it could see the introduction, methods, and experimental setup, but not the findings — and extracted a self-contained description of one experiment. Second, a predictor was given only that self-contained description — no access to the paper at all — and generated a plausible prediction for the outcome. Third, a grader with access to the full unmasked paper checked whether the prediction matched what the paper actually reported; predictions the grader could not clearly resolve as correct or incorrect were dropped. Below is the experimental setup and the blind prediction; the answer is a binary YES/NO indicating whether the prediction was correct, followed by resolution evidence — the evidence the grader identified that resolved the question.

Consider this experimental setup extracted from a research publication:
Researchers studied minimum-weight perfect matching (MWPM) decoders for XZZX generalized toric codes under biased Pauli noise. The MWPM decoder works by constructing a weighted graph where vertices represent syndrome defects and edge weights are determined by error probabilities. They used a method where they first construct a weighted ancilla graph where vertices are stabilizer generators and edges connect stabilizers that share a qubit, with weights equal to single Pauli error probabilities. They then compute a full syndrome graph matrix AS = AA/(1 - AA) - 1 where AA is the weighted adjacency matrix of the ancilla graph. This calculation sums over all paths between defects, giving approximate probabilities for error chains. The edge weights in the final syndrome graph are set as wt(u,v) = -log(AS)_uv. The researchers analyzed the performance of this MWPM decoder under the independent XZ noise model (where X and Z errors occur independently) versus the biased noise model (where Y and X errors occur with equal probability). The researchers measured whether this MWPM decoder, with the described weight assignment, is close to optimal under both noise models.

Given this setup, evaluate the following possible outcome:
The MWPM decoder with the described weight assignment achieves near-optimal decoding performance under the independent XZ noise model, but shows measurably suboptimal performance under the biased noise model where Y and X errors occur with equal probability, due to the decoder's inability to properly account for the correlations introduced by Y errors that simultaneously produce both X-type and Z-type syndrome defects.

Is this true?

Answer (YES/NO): YES